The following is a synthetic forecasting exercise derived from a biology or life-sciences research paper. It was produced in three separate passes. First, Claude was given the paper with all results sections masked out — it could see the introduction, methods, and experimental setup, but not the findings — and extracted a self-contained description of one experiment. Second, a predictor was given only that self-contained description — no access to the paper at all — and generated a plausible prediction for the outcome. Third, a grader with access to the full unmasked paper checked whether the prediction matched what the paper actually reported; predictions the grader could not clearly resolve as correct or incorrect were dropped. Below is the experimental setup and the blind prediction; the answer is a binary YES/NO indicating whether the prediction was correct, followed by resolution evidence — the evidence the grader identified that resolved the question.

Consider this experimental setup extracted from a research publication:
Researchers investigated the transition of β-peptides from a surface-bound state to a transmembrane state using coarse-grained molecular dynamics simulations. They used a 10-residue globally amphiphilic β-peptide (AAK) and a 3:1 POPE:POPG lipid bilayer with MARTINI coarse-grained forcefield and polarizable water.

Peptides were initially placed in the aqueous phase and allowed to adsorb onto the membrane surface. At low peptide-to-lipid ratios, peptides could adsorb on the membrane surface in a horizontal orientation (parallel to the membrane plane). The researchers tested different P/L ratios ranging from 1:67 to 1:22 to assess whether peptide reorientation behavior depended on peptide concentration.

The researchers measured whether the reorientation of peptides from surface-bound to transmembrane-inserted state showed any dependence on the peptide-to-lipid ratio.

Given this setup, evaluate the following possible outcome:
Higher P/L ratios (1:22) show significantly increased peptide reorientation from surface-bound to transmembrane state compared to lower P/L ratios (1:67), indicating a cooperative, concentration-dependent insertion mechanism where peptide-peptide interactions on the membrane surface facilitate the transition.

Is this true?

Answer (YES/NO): YES